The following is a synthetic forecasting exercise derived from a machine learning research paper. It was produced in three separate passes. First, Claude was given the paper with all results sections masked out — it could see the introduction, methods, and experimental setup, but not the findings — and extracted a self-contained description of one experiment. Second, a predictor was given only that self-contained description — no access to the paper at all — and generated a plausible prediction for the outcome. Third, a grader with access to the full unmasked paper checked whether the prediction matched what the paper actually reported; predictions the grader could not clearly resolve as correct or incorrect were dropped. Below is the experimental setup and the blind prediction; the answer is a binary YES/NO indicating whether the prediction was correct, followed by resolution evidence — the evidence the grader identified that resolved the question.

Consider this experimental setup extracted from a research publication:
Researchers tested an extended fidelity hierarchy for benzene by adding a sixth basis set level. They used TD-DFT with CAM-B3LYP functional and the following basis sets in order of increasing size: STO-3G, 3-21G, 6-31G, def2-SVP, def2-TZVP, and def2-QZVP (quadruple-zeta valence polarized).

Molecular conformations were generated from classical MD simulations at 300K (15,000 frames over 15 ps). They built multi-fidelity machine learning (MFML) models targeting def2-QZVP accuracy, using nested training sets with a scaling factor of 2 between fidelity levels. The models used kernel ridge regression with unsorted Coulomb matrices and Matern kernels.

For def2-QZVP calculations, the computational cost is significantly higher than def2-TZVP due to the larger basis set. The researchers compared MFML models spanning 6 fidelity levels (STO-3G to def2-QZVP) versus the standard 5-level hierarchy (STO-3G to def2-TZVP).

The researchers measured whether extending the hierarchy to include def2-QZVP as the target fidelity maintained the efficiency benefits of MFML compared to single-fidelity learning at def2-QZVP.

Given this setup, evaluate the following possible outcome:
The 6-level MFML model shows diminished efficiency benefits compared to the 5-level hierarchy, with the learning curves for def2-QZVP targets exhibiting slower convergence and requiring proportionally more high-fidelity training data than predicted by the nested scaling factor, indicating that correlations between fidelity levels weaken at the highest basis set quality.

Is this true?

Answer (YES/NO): NO